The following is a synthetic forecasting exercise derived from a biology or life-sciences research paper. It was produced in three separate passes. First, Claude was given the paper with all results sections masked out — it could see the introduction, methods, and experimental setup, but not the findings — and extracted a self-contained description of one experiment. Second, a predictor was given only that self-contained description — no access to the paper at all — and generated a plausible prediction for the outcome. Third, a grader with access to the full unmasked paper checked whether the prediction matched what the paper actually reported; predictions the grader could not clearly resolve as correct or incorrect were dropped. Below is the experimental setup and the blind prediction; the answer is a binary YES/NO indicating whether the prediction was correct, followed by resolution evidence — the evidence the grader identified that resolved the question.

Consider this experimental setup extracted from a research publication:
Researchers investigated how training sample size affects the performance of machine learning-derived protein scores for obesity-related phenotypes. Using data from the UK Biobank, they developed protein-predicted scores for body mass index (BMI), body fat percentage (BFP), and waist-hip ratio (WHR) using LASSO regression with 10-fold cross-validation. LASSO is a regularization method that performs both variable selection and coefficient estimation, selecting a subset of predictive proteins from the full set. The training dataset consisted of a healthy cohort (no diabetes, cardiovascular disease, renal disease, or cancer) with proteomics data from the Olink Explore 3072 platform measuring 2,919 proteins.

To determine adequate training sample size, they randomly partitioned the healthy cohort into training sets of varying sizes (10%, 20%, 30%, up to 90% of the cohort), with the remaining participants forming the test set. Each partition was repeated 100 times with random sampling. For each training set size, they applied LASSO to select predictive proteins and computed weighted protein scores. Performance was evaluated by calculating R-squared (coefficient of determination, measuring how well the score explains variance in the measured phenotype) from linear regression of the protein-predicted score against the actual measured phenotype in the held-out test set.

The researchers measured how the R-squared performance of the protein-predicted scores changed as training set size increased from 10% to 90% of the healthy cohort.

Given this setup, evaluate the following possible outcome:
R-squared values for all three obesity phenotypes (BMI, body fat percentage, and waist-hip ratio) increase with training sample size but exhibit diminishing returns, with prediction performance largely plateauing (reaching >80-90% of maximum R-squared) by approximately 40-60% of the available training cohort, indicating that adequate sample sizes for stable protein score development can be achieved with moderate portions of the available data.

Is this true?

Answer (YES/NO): YES